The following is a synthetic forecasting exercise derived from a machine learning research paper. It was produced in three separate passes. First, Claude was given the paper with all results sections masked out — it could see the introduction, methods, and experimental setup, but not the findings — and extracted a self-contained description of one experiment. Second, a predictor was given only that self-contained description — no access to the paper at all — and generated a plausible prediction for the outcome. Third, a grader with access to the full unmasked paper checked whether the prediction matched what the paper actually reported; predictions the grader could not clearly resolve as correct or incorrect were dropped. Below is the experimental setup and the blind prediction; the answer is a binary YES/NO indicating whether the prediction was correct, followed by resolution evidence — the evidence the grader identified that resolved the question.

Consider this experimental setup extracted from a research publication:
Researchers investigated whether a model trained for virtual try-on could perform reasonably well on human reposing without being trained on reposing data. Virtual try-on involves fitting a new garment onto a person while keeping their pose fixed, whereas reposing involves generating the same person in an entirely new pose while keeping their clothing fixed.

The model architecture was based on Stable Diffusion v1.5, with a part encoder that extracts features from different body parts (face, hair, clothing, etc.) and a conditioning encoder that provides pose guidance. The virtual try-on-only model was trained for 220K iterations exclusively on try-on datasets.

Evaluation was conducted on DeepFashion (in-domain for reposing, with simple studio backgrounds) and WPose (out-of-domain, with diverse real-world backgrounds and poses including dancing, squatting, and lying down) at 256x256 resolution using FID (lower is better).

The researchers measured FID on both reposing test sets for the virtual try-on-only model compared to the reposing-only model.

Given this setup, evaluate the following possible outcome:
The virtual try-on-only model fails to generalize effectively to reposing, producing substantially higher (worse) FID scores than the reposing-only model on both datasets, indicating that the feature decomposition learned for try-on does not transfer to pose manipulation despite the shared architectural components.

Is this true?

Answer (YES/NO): YES